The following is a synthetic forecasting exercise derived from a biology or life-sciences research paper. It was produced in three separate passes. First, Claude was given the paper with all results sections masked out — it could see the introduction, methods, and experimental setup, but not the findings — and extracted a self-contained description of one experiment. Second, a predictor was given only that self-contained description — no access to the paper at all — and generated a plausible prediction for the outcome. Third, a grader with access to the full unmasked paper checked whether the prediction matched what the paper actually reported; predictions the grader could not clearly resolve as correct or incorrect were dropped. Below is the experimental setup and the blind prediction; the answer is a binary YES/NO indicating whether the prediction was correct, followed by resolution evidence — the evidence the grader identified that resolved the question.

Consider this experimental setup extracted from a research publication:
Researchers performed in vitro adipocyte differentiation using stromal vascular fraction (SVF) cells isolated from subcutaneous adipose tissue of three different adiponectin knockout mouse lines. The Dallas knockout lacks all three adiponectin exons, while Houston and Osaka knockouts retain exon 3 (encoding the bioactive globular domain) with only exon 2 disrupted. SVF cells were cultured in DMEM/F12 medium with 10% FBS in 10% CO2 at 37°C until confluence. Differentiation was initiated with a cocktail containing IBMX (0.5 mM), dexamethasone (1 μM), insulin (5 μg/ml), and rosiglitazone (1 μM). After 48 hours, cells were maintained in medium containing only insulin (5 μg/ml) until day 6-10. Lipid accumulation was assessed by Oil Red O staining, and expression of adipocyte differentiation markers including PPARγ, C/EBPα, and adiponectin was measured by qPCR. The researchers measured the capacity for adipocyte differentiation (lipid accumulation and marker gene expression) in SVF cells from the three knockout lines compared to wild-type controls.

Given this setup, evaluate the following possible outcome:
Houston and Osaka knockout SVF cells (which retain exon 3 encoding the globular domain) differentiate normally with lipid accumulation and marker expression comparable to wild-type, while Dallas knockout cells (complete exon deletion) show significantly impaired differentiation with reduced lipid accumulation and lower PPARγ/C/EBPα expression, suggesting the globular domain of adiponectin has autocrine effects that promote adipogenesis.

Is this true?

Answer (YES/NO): NO